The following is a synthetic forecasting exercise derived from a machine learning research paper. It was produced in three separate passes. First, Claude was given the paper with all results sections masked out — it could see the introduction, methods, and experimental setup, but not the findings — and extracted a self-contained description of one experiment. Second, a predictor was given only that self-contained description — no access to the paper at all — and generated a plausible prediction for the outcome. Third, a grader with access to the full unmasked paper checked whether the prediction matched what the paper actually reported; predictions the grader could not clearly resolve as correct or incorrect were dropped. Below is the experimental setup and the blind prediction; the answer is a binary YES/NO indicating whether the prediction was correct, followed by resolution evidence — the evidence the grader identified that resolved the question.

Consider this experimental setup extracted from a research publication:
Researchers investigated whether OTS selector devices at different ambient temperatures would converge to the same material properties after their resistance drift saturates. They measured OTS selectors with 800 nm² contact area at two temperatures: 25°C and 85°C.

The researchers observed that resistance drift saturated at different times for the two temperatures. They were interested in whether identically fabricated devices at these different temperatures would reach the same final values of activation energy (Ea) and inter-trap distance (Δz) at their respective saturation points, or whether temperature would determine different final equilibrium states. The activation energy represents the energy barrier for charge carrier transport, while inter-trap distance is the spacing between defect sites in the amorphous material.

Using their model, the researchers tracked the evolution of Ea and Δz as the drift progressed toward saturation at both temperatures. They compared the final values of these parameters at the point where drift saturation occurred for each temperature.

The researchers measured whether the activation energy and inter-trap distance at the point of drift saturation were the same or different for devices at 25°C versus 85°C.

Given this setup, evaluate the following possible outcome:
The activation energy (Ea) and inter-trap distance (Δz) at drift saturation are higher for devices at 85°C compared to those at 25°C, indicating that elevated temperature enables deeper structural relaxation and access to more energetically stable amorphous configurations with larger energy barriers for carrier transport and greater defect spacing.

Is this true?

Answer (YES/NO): NO